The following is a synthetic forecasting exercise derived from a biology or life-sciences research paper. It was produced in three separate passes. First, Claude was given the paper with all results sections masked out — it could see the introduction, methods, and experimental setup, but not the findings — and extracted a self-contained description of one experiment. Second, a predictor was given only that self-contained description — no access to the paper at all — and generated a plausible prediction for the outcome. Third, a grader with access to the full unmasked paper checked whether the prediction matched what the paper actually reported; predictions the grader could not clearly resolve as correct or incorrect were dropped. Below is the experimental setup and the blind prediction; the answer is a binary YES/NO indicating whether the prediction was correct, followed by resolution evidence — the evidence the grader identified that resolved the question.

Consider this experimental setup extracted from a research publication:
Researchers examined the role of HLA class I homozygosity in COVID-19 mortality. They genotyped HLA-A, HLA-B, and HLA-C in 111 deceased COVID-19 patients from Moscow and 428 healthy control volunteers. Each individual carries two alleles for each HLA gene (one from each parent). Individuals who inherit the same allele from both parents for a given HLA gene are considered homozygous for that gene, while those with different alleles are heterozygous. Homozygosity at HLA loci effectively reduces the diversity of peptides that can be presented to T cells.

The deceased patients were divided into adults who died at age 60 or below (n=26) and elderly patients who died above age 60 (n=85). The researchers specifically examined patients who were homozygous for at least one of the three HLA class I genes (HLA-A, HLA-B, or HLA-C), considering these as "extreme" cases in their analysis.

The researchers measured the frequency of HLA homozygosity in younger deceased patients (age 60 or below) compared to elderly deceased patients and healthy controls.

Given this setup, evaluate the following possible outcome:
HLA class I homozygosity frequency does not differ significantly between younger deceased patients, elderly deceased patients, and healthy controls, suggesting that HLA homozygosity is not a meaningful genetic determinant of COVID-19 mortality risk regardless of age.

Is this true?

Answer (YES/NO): NO